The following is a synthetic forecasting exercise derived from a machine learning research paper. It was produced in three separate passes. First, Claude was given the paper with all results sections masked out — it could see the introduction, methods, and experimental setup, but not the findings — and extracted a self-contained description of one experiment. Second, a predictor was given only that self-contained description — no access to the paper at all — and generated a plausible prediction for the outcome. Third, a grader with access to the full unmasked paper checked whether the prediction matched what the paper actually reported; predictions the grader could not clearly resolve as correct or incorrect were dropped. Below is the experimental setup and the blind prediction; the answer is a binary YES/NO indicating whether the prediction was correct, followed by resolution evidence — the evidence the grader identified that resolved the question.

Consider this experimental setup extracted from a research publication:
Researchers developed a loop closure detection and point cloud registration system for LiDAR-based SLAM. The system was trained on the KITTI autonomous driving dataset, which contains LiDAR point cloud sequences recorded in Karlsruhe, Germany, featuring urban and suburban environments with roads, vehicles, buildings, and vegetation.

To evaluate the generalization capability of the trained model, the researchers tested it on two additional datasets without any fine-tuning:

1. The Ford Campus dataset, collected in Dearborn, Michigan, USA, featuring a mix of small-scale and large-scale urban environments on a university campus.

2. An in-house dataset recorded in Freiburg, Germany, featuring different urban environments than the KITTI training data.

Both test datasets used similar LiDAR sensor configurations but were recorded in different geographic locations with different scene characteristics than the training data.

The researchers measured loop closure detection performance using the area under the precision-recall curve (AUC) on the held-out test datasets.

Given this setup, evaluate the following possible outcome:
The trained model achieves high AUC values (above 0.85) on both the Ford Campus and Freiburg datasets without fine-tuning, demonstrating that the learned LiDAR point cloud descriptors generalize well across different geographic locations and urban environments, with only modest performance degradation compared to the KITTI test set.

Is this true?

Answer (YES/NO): NO